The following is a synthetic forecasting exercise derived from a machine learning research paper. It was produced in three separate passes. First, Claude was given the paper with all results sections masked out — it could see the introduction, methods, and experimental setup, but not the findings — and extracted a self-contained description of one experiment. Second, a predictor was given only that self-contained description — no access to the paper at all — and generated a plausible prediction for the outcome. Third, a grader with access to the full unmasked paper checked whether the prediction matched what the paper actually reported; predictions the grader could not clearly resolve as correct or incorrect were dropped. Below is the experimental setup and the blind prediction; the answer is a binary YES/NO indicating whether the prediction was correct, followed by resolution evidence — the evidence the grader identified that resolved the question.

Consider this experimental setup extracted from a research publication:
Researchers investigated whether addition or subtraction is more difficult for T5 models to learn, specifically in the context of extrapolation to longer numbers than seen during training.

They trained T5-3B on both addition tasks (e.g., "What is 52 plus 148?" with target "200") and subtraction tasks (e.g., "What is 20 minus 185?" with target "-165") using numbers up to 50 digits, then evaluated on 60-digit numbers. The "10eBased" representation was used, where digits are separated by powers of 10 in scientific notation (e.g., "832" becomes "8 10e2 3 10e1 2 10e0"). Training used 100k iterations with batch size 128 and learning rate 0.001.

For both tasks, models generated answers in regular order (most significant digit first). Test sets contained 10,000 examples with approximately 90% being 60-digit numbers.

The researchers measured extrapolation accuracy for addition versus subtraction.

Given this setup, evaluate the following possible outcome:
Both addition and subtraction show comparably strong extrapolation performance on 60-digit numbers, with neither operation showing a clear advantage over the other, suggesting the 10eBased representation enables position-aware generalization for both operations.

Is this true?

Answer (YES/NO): YES